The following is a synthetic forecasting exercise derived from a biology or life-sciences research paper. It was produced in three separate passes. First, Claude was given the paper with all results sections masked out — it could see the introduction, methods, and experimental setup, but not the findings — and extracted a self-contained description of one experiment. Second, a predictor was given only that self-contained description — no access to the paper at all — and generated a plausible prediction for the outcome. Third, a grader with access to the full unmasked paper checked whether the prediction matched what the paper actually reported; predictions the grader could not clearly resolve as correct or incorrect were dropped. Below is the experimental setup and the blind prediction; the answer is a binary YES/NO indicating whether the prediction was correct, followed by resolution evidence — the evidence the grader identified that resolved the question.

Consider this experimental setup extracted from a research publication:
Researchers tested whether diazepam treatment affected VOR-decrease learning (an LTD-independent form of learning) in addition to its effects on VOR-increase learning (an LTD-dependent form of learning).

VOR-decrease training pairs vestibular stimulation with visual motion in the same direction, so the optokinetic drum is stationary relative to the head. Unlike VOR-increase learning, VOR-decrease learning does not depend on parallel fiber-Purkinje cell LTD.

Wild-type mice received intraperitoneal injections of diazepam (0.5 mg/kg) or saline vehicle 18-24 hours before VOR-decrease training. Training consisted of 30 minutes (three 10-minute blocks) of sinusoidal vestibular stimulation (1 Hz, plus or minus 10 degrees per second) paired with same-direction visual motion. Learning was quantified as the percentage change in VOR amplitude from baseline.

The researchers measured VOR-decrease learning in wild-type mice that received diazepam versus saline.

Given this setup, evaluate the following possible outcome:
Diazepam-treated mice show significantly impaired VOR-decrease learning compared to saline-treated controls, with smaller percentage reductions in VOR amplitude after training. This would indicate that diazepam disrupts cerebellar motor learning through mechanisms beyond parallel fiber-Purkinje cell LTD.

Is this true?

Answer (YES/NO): NO